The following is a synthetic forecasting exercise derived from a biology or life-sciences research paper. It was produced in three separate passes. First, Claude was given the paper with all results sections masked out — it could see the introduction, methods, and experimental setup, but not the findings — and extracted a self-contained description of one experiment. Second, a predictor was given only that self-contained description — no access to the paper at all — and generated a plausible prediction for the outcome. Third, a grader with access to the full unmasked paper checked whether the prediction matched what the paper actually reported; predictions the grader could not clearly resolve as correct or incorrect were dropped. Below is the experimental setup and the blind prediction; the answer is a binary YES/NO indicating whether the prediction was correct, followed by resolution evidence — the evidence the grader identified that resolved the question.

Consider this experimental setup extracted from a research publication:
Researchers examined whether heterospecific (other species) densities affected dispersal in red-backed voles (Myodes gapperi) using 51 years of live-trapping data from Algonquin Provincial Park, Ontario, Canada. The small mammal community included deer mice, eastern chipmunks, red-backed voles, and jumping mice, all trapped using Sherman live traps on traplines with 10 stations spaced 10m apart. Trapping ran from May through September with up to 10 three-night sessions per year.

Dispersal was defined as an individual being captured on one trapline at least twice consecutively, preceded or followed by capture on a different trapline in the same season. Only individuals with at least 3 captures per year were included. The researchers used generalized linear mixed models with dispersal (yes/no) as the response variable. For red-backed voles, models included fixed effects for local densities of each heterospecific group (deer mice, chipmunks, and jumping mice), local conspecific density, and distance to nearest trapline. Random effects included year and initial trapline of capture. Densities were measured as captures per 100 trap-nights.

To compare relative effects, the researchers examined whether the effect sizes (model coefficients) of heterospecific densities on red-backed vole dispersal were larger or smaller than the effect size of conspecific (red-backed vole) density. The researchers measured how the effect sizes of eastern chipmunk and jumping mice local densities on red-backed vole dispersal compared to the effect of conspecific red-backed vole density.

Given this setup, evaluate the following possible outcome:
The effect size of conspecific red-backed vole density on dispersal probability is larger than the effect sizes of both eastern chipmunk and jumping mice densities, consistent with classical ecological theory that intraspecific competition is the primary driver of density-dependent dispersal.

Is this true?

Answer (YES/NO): NO